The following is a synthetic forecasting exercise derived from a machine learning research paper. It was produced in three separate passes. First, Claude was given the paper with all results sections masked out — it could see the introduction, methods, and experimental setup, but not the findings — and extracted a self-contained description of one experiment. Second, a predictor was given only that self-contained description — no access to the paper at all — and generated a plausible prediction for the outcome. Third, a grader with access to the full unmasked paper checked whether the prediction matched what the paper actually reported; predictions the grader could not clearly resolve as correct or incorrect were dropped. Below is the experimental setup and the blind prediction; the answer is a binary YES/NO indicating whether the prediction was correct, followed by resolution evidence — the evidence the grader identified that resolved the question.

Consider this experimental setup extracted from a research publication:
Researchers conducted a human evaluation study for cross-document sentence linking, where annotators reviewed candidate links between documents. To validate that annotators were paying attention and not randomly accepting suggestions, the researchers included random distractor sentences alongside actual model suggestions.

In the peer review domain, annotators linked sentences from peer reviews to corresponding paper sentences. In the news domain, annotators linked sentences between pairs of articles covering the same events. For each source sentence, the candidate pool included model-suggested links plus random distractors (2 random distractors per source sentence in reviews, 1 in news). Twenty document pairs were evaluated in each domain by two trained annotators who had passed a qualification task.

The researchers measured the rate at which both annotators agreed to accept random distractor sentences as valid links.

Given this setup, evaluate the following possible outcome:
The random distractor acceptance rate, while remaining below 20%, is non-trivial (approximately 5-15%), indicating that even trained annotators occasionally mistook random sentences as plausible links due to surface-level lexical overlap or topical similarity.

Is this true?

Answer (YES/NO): NO